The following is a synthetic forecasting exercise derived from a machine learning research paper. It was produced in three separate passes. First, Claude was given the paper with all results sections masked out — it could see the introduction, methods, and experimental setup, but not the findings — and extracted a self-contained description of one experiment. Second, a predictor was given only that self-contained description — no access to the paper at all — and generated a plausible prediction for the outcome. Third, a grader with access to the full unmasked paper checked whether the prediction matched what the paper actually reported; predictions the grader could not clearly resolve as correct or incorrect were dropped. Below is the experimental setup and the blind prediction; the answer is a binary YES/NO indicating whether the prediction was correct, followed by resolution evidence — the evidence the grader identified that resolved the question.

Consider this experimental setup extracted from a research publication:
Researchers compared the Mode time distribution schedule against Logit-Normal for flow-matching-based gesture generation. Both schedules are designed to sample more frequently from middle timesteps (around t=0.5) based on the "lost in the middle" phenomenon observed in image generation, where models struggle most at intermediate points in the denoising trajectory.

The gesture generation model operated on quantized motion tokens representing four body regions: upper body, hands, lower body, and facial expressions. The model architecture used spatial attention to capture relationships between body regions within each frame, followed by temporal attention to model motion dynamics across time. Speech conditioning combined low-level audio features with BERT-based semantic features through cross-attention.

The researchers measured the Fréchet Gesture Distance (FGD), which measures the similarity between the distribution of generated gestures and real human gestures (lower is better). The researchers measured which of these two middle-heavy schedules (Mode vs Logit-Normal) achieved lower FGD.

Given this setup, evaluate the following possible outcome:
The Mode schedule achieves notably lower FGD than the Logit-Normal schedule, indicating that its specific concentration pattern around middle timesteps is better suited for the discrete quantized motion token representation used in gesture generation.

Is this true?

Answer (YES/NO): NO